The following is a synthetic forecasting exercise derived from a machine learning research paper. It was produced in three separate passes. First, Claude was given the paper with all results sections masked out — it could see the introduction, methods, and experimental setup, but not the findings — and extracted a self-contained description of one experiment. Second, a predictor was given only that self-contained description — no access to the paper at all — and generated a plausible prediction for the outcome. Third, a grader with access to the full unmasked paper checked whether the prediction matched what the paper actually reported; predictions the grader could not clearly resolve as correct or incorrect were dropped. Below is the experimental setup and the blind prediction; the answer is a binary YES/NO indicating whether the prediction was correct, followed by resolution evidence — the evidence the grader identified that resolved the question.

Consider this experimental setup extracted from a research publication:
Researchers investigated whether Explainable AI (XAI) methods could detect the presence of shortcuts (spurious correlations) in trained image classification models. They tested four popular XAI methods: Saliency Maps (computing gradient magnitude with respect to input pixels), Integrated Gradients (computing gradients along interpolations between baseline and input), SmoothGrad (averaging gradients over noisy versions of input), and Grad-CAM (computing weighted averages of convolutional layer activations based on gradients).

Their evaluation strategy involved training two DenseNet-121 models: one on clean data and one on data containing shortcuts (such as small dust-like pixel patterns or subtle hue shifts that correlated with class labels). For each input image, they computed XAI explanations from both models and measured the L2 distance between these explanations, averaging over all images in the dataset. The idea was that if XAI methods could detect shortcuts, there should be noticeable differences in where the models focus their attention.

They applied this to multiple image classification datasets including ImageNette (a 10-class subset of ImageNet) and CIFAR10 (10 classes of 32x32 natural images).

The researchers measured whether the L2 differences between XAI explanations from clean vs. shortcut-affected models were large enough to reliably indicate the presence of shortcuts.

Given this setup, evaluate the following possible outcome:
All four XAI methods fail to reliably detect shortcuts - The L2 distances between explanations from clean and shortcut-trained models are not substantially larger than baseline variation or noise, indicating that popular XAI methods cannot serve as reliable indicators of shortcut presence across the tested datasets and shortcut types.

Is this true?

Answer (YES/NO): NO